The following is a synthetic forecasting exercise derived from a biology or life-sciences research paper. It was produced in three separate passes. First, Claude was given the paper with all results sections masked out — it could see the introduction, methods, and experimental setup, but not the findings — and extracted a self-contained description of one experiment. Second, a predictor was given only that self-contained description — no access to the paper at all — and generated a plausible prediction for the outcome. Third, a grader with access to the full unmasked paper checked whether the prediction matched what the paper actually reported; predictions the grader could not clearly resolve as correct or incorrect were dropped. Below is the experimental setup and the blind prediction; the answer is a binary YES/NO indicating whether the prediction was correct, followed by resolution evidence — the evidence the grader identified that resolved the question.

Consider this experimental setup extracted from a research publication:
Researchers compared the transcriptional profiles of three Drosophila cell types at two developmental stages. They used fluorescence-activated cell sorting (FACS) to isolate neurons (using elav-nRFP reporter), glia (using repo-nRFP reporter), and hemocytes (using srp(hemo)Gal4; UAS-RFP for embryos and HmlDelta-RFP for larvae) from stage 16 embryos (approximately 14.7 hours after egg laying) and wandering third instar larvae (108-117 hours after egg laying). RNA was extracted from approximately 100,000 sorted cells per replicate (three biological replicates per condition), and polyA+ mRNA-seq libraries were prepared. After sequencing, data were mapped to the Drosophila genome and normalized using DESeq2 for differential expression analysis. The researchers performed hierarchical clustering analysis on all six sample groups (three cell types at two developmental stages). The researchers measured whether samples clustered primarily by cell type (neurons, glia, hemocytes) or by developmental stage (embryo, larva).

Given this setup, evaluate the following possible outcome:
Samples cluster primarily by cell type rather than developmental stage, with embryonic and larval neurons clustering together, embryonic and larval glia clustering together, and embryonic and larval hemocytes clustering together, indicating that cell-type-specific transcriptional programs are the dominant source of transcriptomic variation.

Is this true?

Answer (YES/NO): NO